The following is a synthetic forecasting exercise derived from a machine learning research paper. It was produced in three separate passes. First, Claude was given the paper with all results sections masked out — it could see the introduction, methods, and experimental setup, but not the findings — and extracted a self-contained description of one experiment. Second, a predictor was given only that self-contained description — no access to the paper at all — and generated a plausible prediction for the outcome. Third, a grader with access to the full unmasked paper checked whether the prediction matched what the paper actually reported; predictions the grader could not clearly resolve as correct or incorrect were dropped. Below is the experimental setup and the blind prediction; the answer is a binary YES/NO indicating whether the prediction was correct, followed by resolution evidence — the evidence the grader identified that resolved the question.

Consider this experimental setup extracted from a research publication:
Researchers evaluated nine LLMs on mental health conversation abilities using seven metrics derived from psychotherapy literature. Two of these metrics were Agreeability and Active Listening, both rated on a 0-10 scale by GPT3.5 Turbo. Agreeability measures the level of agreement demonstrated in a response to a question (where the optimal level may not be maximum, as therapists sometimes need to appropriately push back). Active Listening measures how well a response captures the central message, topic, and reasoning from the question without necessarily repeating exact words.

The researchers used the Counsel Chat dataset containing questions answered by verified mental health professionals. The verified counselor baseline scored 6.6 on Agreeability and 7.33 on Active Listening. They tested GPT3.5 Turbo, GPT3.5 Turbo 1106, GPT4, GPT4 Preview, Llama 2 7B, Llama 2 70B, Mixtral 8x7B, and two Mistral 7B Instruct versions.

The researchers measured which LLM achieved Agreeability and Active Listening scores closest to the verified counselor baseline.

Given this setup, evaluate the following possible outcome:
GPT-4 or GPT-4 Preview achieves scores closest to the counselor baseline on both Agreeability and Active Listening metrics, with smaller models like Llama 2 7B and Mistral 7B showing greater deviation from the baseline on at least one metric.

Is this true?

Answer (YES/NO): NO